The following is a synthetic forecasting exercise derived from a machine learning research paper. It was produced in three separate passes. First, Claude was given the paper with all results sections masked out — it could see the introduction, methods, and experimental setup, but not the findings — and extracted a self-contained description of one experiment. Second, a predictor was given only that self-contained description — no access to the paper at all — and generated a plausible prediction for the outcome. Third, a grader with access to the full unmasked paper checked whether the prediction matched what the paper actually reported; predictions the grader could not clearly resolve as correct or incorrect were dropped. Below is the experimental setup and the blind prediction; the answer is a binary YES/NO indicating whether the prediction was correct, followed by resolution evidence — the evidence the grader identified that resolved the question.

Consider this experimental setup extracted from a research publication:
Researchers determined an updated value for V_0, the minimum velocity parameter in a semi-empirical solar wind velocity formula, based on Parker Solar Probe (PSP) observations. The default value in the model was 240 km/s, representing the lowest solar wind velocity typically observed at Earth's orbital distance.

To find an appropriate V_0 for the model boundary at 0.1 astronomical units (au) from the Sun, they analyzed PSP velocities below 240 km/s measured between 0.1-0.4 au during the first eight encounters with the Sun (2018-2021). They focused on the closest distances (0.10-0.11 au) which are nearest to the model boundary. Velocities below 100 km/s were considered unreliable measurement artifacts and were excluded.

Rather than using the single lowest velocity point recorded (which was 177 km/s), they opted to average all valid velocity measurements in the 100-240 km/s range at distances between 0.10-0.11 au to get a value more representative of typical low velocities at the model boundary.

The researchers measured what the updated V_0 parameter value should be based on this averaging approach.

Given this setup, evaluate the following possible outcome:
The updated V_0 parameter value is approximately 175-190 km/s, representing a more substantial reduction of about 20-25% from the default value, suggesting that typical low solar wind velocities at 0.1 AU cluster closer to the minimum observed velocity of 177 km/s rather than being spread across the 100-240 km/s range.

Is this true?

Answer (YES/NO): NO